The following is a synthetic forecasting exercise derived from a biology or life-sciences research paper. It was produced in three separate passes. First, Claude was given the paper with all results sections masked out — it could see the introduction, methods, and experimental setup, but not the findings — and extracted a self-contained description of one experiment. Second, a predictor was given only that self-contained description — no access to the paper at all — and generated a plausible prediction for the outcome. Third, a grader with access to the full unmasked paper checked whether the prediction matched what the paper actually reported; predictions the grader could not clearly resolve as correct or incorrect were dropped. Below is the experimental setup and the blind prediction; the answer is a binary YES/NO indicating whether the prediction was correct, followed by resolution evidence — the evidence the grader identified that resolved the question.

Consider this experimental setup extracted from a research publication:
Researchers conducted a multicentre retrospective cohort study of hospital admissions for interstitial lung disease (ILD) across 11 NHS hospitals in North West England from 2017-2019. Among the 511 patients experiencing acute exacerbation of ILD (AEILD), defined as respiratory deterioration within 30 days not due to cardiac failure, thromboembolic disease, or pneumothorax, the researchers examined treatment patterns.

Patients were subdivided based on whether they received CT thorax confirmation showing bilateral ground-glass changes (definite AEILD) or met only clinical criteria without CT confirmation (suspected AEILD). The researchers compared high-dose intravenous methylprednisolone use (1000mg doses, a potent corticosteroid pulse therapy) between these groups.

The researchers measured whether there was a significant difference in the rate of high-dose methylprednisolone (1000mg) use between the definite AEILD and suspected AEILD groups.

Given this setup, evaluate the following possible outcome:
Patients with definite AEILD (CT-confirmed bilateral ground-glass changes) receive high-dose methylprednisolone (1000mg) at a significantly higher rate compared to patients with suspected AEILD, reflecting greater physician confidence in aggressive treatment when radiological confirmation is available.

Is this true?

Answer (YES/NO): YES